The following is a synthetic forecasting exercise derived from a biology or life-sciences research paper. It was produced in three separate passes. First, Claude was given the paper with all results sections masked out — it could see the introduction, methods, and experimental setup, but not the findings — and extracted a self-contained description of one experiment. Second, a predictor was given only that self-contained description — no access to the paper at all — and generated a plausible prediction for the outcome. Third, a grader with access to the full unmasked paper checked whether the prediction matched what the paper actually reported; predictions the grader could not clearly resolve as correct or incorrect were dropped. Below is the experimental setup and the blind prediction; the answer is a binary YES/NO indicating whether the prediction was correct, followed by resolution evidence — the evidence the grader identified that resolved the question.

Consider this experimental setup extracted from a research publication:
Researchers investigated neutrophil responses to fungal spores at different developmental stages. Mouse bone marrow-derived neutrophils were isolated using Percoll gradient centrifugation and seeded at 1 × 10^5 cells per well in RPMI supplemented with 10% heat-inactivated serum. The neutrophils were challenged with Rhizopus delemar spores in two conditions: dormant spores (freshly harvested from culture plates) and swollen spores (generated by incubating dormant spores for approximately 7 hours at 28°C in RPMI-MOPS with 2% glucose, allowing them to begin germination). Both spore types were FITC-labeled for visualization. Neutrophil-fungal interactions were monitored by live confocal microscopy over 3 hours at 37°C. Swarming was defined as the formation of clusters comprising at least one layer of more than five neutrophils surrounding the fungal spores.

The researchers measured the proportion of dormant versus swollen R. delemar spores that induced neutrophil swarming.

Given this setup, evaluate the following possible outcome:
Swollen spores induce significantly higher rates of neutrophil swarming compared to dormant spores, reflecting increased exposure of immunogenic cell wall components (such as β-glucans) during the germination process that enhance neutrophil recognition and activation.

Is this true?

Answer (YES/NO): YES